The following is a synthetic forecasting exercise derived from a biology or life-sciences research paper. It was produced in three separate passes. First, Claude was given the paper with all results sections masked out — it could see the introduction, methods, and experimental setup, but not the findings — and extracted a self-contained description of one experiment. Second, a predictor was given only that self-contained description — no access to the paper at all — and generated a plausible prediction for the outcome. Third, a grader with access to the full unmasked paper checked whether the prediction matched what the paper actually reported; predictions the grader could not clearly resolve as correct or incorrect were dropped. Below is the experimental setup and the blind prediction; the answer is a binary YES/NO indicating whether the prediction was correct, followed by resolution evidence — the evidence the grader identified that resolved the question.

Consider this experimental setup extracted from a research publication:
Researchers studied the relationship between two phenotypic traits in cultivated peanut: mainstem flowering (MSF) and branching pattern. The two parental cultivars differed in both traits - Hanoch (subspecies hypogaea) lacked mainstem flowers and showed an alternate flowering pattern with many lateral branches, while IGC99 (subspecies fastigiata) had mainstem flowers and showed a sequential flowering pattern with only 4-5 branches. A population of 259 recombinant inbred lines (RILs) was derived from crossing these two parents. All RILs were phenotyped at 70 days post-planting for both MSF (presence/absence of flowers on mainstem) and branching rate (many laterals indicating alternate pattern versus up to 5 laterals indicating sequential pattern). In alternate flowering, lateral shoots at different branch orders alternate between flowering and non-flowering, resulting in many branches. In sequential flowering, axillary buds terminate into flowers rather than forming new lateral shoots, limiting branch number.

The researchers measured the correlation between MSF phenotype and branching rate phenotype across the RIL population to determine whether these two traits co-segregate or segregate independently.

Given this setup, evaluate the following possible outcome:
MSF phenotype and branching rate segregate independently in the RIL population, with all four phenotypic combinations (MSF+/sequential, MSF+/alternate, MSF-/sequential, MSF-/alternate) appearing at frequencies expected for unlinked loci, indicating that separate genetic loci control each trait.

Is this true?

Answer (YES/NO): NO